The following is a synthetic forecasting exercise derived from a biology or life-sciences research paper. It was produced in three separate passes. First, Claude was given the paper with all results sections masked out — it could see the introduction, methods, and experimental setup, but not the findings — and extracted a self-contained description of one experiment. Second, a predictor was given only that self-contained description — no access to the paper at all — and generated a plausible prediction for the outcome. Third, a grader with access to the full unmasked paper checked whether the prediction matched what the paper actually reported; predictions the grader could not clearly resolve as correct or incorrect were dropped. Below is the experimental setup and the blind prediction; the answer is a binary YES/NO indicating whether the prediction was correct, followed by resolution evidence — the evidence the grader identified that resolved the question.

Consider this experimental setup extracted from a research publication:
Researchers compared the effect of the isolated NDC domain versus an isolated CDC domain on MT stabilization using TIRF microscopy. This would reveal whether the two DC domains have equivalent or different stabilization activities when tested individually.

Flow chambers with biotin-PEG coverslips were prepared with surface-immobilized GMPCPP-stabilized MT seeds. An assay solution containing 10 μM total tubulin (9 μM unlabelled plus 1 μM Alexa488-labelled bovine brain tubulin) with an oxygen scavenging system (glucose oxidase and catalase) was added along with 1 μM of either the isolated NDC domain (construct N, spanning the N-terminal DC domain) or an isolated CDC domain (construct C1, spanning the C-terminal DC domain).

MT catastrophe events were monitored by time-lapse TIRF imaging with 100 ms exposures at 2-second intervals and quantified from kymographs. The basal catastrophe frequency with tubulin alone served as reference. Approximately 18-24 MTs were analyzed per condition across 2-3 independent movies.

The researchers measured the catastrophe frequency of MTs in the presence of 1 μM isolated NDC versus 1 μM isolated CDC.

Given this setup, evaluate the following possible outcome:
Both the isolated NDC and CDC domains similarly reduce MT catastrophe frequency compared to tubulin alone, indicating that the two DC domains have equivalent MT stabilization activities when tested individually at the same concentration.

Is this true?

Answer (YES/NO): NO